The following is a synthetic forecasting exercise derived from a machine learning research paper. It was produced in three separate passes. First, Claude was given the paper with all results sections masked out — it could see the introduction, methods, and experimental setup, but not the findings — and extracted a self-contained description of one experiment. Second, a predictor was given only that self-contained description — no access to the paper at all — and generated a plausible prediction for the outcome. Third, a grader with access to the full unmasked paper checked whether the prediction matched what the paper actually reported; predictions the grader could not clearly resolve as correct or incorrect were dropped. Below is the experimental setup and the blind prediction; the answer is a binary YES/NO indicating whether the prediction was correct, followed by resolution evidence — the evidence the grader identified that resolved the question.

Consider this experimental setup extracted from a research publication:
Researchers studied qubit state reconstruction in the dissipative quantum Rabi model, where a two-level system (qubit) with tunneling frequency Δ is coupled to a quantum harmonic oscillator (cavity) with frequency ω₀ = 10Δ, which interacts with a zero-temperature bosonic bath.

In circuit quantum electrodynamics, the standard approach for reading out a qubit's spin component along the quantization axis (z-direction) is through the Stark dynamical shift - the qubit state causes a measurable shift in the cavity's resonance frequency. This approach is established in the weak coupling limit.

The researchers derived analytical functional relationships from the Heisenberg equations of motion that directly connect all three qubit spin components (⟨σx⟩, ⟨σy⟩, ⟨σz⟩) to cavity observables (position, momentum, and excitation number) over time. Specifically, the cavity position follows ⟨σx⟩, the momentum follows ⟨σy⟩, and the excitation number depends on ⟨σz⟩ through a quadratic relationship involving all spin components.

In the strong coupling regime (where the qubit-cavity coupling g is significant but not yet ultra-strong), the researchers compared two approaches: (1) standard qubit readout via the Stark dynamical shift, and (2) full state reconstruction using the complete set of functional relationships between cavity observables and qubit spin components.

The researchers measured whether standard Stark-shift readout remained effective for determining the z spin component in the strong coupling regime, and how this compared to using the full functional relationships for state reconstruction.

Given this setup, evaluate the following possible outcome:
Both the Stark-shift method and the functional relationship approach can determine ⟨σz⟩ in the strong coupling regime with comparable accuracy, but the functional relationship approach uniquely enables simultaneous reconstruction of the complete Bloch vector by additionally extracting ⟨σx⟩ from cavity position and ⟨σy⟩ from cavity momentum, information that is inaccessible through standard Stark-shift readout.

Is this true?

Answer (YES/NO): NO